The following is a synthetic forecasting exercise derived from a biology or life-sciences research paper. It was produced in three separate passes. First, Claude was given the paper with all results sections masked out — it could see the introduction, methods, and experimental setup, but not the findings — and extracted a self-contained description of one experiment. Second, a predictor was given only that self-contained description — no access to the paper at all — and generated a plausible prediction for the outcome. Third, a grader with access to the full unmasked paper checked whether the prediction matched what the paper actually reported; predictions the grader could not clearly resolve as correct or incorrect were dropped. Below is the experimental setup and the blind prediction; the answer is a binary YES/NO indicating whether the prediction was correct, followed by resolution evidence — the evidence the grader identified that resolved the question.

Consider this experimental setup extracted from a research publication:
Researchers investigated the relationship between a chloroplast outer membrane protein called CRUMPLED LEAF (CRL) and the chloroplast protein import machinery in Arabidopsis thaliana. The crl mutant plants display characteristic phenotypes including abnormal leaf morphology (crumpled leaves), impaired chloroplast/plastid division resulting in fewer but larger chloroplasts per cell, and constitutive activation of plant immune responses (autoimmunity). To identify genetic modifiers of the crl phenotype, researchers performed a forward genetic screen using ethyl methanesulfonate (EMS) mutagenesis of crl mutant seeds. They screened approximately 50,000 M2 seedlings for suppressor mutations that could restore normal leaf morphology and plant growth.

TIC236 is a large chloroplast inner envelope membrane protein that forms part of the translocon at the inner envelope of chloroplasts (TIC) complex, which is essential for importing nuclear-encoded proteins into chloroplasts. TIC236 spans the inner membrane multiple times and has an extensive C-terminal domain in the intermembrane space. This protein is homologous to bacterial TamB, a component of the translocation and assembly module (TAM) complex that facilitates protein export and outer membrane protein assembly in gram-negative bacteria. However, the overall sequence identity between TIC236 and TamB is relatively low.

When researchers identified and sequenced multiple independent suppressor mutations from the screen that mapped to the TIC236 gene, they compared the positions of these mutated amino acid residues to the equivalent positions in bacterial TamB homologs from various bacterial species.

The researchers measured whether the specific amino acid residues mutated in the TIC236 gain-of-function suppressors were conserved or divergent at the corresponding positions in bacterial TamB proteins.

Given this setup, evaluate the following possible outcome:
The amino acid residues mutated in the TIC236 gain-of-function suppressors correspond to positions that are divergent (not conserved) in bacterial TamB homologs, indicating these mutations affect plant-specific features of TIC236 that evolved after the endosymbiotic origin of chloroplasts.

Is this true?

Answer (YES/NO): NO